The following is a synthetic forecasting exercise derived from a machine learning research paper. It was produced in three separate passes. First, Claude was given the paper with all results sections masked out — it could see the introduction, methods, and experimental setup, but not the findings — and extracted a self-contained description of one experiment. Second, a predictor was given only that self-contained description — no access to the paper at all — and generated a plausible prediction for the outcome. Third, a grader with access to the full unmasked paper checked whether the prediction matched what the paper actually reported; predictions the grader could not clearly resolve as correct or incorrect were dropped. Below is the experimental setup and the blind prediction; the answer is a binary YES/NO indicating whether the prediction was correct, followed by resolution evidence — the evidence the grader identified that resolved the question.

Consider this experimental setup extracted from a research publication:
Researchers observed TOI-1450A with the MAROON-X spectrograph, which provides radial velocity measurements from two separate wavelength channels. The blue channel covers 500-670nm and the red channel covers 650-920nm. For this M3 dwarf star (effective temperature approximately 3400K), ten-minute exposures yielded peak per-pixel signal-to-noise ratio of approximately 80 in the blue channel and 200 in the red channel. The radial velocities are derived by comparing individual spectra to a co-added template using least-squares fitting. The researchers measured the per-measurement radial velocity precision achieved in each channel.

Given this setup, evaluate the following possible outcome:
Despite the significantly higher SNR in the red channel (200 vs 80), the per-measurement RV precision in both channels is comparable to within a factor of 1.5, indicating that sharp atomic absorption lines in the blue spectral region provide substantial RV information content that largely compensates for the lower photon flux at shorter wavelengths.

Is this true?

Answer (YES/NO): NO